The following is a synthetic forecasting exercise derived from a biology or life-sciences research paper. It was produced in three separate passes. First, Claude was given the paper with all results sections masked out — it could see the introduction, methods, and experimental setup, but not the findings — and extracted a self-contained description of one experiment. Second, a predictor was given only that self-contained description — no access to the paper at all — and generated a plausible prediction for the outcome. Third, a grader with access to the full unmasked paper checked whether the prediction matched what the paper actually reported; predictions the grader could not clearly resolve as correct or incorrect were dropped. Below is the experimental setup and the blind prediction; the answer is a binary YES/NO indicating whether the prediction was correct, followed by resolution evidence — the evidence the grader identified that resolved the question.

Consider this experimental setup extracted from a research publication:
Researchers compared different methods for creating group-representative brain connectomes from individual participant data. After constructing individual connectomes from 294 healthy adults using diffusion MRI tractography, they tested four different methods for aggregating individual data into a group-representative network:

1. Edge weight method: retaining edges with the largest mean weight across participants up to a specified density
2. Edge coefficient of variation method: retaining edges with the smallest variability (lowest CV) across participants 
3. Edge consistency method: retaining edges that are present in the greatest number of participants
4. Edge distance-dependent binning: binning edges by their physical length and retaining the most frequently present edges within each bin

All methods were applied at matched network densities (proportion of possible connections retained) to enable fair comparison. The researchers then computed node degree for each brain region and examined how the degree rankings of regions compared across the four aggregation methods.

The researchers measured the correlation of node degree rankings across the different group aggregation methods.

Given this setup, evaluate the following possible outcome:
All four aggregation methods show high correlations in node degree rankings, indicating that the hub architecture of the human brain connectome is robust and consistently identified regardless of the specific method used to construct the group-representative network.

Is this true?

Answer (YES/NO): NO